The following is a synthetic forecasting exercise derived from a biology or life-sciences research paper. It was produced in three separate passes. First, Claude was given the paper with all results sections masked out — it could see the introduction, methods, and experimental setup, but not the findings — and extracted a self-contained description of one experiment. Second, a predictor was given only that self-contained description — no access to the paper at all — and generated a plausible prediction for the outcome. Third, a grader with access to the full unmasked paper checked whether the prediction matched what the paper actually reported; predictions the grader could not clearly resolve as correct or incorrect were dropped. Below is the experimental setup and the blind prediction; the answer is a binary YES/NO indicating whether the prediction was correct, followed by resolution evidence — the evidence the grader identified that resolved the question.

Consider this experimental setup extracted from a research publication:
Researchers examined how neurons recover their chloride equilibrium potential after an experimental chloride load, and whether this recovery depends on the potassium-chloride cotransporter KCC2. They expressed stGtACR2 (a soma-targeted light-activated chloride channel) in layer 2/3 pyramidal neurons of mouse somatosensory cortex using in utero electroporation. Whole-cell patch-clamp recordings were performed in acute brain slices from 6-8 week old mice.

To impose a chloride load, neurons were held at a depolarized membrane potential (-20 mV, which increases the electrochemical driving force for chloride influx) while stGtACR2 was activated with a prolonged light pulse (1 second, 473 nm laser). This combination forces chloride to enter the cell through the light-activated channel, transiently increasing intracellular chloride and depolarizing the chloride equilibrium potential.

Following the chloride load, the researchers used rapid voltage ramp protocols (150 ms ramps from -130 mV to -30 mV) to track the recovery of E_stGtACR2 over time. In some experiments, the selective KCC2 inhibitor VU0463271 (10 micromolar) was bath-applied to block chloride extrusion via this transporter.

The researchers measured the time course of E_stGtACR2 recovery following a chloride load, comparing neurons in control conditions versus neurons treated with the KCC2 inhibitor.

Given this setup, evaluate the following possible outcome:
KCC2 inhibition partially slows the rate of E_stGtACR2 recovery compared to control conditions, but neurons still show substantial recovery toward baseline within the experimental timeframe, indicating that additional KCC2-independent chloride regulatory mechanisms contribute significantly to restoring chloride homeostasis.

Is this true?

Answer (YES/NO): YES